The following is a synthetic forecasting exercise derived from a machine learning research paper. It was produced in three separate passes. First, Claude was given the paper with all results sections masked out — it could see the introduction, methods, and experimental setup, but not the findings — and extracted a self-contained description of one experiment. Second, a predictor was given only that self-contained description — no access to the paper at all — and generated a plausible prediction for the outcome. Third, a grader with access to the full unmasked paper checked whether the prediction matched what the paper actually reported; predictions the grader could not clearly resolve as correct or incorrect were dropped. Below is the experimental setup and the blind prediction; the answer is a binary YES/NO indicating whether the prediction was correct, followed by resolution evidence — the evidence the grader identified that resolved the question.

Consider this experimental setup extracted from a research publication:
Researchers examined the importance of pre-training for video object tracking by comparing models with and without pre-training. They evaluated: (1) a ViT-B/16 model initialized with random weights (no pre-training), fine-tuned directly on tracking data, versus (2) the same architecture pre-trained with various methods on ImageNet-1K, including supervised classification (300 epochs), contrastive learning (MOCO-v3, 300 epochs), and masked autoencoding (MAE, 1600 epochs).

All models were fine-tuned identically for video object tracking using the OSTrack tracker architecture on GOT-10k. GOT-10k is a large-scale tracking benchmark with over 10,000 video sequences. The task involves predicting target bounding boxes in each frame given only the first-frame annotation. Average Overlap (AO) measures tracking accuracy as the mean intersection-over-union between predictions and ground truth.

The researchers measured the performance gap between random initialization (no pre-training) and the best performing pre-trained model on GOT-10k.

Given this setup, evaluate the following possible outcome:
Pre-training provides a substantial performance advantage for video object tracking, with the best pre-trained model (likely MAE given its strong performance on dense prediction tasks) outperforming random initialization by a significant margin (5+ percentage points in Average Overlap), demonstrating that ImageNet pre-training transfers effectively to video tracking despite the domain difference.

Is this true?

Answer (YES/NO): YES